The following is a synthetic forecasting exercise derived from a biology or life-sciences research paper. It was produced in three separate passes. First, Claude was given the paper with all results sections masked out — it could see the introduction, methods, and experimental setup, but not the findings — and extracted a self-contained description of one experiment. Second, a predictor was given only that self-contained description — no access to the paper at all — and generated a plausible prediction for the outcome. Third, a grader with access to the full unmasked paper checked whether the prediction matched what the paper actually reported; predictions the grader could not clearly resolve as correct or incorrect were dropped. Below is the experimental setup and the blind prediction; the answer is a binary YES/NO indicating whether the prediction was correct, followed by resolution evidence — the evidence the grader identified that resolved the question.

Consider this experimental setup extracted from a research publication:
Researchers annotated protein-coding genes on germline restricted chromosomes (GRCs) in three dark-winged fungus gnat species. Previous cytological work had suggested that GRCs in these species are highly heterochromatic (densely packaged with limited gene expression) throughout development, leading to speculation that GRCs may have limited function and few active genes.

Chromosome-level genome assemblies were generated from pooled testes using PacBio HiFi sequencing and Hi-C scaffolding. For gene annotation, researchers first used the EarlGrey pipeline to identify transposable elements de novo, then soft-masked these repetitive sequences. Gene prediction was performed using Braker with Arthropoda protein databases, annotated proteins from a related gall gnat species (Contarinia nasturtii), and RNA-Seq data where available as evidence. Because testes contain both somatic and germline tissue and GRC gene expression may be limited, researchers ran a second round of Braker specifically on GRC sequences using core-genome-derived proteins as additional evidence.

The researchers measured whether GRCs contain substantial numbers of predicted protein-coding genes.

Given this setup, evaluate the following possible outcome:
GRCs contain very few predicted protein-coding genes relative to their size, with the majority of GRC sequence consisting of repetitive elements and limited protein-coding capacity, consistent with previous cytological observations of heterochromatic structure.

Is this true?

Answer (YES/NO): NO